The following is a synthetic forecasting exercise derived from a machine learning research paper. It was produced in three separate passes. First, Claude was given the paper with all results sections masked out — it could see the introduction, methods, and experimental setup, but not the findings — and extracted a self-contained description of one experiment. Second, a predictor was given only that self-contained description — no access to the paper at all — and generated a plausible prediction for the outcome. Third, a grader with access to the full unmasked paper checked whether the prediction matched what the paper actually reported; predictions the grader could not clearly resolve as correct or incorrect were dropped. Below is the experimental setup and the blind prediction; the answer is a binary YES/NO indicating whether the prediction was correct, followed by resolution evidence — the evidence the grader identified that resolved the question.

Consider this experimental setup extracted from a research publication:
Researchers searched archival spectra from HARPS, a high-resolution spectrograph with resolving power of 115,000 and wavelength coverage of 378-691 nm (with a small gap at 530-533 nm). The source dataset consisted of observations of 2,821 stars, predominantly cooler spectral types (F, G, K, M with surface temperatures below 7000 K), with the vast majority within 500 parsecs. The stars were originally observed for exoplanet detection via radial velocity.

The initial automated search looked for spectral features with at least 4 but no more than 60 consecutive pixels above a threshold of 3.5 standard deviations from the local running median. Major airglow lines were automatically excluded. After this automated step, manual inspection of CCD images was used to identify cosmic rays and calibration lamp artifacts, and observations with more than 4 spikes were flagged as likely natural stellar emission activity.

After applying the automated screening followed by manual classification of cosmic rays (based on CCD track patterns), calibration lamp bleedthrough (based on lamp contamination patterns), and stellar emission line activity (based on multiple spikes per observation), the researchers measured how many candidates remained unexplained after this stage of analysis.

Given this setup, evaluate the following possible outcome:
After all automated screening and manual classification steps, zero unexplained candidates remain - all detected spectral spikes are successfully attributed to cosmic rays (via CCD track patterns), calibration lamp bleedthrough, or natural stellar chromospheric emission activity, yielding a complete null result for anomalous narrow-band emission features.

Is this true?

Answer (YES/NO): NO